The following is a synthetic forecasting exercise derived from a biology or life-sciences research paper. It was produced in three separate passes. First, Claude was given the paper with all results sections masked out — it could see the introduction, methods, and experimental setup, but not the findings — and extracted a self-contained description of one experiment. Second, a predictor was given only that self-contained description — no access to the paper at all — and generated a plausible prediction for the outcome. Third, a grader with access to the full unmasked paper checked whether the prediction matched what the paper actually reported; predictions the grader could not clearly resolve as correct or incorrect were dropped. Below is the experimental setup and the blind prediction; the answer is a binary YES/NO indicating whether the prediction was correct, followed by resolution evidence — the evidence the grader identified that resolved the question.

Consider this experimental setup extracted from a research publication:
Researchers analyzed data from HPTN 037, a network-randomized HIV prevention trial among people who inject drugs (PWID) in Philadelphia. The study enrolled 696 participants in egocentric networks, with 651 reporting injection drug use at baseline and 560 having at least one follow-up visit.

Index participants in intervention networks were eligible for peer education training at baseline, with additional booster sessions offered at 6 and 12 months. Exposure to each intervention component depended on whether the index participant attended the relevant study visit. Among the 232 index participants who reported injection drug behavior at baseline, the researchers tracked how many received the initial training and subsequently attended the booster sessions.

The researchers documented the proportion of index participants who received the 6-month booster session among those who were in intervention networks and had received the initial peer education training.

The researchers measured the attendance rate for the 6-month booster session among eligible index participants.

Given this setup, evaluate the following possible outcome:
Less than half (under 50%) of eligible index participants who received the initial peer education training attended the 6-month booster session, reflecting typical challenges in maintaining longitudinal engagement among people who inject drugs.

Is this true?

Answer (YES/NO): NO